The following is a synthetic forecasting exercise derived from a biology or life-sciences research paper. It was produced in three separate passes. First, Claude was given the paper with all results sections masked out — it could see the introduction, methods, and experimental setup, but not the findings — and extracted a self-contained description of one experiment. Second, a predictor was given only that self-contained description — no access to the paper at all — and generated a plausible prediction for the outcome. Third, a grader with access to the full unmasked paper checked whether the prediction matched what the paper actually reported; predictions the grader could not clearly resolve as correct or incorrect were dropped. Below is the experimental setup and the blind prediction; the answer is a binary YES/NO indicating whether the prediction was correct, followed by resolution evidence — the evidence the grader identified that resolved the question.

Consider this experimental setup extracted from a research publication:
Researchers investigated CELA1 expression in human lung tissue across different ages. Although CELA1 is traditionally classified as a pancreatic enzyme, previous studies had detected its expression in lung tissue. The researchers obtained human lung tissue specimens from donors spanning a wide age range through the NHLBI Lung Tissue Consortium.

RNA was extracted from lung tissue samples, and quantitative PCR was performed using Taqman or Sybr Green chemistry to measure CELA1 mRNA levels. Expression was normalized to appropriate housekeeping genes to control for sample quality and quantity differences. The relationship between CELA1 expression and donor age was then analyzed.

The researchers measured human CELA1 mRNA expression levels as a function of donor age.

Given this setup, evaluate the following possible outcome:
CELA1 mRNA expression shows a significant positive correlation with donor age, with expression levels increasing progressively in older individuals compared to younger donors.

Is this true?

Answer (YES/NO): YES